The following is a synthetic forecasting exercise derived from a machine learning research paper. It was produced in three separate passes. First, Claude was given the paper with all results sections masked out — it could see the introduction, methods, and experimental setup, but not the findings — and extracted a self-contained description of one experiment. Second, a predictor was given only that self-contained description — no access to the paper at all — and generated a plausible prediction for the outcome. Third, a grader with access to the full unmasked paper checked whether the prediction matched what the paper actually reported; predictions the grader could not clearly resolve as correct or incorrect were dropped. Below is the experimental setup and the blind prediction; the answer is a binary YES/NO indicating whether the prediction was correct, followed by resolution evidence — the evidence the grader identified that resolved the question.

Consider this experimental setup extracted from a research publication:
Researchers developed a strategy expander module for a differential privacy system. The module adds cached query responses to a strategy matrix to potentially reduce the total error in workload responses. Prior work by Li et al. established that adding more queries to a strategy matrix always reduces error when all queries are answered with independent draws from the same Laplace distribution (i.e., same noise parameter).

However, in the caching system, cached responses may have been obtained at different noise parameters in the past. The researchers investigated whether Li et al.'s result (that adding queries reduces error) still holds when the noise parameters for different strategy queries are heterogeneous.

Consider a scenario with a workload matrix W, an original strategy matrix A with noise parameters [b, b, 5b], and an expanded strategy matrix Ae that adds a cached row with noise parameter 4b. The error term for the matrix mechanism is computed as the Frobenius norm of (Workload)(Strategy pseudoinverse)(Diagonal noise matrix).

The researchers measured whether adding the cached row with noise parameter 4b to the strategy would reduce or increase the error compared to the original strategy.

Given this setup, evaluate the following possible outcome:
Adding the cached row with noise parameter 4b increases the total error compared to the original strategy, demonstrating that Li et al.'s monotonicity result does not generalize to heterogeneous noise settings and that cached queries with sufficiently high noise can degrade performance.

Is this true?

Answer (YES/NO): YES